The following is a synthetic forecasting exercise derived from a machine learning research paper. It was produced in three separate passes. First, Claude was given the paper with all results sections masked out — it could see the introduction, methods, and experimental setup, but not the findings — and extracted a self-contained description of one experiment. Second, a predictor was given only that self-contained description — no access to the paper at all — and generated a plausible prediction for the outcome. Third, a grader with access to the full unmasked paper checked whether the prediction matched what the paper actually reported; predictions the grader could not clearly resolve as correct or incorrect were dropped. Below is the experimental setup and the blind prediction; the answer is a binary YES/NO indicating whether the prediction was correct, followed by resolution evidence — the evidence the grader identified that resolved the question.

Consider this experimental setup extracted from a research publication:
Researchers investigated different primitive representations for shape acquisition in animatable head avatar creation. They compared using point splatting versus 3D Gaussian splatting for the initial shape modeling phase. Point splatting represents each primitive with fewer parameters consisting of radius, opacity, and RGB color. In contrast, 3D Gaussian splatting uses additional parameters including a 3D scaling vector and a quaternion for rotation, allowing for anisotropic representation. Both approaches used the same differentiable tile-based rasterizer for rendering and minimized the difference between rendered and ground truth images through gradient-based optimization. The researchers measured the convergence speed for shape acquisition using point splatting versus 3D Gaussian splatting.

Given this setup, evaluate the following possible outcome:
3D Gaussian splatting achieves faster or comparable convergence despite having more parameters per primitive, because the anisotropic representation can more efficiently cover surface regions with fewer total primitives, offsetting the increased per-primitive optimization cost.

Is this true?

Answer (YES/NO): NO